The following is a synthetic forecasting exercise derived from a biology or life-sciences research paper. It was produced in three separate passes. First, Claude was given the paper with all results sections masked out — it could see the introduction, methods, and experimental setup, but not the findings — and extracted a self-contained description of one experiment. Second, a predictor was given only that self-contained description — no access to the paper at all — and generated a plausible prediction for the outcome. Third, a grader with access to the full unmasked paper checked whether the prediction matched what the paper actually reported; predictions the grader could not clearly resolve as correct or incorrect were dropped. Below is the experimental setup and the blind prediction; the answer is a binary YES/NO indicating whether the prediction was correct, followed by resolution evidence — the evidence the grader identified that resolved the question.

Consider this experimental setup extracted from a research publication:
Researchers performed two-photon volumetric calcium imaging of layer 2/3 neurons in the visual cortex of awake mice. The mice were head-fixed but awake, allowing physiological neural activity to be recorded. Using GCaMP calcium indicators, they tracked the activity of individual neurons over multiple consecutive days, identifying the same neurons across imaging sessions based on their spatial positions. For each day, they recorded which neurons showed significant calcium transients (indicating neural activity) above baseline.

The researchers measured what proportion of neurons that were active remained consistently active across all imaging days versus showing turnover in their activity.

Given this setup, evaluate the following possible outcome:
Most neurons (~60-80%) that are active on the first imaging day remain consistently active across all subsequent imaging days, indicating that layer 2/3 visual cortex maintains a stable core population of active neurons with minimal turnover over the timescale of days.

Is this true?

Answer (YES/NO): NO